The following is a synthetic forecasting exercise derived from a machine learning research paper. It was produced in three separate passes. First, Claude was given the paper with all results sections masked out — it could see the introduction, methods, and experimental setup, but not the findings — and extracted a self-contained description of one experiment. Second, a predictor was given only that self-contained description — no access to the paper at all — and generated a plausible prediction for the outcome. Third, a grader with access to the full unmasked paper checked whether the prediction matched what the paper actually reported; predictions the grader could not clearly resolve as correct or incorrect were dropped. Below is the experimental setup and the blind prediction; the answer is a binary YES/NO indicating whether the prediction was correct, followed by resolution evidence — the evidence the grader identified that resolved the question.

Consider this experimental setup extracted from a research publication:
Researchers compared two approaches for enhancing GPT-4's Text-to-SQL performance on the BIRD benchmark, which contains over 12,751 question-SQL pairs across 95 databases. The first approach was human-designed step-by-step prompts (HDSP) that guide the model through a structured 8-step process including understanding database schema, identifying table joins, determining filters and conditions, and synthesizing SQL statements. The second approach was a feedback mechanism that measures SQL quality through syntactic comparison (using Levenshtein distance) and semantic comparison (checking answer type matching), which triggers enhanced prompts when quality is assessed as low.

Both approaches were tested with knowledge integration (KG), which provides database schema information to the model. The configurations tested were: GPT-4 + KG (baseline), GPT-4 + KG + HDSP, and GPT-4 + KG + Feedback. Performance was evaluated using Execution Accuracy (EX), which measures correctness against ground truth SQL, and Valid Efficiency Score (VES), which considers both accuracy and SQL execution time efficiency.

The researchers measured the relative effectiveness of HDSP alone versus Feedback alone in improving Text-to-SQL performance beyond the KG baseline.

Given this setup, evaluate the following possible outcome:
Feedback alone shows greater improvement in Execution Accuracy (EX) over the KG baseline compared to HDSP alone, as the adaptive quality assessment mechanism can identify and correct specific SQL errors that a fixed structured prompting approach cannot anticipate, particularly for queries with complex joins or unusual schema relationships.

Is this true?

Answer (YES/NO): YES